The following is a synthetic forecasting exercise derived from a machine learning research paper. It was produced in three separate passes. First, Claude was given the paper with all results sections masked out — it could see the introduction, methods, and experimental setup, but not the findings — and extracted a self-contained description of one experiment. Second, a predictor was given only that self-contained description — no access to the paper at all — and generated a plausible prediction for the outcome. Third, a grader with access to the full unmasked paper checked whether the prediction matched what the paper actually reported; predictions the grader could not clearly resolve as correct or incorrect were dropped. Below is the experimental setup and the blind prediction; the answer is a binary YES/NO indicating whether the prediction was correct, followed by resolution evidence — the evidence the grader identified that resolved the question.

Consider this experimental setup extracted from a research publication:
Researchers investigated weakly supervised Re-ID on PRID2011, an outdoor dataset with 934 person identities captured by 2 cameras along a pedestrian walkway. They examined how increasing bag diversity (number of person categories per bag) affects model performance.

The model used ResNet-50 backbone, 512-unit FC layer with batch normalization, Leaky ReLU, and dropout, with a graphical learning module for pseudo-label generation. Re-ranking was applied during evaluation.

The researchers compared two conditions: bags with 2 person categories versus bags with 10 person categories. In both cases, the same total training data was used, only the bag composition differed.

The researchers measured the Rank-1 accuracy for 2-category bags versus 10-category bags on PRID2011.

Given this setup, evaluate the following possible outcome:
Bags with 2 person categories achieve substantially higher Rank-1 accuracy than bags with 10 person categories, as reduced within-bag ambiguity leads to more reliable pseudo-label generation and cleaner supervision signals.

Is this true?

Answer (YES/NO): YES